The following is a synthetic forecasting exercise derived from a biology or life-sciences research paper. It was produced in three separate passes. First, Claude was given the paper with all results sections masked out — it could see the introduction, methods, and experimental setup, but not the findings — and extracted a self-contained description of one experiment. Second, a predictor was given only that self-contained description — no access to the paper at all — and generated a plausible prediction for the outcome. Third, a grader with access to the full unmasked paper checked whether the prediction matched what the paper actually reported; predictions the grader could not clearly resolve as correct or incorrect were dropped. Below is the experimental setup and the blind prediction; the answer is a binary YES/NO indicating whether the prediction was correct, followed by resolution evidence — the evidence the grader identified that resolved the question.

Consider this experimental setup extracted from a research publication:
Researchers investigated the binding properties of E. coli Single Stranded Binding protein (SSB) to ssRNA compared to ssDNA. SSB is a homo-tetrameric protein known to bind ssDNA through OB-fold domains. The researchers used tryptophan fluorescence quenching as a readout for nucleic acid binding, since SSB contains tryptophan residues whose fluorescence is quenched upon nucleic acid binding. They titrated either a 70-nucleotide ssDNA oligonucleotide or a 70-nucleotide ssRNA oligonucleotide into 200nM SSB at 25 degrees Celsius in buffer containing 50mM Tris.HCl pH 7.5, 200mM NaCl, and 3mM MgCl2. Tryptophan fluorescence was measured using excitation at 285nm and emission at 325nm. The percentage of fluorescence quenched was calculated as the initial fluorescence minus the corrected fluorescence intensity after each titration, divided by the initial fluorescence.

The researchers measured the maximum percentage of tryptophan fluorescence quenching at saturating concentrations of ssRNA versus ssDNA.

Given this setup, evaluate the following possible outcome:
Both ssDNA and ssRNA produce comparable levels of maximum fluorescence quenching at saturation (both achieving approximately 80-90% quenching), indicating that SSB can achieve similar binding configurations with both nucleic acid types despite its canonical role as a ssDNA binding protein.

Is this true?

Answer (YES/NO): NO